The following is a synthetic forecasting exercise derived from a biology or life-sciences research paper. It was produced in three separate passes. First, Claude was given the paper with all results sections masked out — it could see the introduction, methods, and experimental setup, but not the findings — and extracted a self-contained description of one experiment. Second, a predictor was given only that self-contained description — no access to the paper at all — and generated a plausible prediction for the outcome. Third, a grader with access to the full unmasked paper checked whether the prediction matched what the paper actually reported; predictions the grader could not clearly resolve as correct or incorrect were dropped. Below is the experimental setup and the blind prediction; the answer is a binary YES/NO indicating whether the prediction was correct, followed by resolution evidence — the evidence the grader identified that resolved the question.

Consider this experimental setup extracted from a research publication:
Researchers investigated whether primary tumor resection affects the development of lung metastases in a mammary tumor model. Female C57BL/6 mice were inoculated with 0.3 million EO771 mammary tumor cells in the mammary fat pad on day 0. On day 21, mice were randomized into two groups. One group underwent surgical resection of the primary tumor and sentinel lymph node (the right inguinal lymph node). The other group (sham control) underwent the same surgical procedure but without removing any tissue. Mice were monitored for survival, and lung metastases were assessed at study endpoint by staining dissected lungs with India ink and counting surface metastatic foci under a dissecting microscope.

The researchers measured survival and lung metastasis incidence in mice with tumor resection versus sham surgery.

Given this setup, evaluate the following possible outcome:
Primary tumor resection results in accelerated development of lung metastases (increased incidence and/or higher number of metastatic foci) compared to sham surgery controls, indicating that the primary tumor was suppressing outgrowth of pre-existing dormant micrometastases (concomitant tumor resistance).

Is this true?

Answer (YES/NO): NO